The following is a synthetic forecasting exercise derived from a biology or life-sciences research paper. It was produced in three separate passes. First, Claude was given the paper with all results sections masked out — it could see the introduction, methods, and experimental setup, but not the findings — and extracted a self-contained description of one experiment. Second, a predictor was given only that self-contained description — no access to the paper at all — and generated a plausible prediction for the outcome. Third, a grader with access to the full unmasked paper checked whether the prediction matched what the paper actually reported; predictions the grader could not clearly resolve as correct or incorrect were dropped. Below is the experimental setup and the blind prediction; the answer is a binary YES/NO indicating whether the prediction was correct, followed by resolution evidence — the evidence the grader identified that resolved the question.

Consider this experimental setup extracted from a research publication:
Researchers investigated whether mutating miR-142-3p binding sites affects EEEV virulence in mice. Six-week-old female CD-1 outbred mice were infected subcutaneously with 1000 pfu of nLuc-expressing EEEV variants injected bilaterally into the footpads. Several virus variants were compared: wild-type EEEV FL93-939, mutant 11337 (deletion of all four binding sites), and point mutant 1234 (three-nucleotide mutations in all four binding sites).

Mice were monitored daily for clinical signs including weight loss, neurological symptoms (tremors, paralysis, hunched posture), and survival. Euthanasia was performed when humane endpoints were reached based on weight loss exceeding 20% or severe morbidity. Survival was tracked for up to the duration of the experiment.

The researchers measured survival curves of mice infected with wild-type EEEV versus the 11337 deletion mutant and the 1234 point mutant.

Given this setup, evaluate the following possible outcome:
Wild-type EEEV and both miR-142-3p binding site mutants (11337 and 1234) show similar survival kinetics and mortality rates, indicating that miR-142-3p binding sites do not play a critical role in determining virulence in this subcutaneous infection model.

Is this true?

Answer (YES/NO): NO